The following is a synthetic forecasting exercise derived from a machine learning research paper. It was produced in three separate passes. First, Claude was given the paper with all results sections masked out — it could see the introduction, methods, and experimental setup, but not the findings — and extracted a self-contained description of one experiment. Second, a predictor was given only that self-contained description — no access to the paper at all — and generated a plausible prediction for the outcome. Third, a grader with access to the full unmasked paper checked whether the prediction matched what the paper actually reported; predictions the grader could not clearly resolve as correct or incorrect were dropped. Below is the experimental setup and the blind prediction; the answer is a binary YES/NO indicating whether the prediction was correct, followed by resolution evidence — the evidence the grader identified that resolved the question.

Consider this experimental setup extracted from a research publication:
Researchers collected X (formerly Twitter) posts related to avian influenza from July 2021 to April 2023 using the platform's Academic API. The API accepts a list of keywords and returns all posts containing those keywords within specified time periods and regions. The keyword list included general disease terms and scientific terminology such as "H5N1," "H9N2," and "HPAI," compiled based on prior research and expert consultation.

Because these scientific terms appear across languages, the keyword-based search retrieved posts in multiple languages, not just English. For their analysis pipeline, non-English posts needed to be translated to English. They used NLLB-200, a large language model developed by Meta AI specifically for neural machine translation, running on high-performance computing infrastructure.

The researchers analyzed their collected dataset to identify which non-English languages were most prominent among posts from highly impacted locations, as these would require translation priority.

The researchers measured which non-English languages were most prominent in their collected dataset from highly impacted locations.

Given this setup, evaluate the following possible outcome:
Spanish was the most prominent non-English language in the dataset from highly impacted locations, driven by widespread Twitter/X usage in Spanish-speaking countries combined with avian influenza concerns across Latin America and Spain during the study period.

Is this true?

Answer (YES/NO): NO